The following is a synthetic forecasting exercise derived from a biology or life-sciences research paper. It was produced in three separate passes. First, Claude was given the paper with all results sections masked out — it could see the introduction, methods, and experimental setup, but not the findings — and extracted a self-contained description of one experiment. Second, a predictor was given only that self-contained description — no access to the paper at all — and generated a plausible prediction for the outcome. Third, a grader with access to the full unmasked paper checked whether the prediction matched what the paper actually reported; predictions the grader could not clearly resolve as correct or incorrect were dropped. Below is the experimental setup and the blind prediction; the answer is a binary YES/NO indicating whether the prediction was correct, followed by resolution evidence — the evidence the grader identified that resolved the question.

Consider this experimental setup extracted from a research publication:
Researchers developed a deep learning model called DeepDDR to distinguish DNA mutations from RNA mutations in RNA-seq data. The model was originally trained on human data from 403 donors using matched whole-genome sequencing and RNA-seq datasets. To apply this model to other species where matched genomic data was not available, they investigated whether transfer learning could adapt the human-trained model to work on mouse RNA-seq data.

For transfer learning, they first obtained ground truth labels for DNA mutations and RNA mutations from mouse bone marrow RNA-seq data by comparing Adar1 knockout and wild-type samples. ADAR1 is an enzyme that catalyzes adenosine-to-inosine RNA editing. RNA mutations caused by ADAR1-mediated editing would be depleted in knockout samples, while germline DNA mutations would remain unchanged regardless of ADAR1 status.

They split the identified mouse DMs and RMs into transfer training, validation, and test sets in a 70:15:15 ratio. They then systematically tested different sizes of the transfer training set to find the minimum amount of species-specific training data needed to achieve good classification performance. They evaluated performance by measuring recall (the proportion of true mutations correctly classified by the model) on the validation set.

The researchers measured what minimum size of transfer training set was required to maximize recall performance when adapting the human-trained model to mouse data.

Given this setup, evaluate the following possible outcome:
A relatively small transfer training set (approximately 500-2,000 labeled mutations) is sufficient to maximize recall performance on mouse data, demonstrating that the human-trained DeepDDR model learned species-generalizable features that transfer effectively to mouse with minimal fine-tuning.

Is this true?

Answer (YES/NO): YES